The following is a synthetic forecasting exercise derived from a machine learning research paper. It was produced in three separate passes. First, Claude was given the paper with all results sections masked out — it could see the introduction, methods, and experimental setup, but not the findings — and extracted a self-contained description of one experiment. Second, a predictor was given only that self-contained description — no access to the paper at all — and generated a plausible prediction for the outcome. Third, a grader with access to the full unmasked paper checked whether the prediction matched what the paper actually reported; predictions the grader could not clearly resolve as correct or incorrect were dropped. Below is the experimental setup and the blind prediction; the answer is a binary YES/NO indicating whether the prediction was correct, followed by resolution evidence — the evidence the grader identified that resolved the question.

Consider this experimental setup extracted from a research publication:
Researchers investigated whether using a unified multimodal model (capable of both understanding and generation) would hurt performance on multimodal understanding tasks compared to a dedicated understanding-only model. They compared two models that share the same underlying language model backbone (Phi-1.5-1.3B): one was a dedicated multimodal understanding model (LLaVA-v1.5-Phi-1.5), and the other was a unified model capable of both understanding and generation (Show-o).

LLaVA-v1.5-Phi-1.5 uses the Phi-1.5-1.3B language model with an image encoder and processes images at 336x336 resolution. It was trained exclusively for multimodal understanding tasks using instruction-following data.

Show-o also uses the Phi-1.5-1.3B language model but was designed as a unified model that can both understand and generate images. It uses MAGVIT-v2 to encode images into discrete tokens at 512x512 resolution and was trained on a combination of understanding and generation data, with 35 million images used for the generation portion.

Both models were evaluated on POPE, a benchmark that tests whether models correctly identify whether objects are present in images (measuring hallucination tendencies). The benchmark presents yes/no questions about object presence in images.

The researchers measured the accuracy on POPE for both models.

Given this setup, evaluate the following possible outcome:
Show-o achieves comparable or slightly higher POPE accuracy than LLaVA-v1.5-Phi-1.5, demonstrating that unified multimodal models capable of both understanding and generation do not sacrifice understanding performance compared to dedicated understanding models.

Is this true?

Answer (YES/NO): NO